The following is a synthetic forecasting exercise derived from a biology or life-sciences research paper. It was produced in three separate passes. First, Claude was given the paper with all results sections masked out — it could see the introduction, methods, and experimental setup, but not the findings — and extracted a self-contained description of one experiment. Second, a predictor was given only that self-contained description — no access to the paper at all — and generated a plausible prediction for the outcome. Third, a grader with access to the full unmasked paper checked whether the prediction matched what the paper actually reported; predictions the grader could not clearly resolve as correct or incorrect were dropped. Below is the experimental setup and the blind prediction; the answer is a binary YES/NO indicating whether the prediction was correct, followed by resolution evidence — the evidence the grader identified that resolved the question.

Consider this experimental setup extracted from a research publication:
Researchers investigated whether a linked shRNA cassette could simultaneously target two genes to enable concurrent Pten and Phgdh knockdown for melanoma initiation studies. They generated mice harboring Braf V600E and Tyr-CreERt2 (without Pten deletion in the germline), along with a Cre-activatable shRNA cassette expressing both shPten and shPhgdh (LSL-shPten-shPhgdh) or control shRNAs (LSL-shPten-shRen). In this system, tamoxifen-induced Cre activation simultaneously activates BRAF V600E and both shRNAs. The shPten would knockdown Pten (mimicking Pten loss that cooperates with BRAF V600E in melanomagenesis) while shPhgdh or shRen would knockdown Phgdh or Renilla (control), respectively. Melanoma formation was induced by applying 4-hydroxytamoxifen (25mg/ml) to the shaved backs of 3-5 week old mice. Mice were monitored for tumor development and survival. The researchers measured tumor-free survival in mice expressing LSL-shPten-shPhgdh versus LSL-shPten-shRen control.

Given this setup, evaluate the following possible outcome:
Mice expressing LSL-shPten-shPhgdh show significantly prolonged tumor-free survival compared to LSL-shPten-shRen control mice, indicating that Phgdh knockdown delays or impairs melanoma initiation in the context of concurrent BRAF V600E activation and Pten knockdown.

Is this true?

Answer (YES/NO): YES